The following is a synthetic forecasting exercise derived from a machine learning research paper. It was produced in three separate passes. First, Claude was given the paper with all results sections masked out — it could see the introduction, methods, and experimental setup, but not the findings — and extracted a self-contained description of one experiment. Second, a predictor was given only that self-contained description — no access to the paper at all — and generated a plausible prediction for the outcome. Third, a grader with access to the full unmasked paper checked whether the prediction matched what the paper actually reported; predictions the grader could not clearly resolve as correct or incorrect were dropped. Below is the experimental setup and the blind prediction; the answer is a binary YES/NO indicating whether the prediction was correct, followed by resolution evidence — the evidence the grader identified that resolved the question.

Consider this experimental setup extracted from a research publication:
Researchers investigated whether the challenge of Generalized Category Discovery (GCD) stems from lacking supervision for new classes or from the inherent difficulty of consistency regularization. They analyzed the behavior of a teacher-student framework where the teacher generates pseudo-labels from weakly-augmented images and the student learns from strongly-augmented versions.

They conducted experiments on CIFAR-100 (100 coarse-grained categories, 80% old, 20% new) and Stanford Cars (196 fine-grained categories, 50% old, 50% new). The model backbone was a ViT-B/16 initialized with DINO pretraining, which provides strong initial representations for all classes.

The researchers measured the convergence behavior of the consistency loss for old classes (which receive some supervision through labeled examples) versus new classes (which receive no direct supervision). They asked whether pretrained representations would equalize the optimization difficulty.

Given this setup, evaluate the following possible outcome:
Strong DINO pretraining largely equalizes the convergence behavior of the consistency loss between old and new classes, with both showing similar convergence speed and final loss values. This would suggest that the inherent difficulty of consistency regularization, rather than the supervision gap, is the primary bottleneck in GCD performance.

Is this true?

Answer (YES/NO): NO